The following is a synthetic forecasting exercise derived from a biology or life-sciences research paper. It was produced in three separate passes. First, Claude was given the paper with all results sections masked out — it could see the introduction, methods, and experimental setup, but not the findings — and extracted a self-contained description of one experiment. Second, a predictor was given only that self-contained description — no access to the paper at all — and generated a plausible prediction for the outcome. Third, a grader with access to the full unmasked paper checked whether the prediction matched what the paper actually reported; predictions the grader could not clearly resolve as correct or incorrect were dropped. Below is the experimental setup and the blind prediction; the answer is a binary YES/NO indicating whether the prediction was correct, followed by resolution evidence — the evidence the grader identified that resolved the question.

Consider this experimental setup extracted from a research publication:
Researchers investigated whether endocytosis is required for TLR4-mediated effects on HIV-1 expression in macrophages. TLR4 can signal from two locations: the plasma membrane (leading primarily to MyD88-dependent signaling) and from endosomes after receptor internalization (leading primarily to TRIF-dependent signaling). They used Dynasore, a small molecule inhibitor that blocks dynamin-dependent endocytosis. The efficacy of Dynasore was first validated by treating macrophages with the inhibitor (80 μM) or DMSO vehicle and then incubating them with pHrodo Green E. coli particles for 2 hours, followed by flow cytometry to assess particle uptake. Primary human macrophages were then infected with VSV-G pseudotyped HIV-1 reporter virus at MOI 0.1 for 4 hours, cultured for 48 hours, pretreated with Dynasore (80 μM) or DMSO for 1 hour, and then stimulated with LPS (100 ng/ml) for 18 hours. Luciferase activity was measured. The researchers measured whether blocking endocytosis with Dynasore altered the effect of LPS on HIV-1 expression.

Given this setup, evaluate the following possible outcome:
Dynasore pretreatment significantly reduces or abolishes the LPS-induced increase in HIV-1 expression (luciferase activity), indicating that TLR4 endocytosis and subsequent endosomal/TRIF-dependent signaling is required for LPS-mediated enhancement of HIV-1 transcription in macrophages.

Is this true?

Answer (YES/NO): NO